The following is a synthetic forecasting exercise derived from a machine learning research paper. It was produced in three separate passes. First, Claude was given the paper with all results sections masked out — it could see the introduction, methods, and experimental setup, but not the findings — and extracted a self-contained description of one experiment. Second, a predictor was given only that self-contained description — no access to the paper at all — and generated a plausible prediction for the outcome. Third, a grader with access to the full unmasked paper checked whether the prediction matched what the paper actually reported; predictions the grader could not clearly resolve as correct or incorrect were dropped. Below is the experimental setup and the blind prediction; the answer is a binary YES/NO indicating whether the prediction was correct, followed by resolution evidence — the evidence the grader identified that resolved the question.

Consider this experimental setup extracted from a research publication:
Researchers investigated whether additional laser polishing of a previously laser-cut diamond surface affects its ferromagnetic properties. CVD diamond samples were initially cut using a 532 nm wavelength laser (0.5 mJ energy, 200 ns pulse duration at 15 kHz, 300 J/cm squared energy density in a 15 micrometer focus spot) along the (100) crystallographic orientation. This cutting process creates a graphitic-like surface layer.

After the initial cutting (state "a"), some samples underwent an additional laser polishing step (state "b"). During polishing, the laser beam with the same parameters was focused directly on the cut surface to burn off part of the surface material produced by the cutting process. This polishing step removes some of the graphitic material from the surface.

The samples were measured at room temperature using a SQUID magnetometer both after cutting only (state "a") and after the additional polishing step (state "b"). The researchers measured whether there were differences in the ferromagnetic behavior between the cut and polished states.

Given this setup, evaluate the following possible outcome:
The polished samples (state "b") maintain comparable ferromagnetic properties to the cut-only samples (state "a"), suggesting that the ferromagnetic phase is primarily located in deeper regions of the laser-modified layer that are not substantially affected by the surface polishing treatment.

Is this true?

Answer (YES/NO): YES